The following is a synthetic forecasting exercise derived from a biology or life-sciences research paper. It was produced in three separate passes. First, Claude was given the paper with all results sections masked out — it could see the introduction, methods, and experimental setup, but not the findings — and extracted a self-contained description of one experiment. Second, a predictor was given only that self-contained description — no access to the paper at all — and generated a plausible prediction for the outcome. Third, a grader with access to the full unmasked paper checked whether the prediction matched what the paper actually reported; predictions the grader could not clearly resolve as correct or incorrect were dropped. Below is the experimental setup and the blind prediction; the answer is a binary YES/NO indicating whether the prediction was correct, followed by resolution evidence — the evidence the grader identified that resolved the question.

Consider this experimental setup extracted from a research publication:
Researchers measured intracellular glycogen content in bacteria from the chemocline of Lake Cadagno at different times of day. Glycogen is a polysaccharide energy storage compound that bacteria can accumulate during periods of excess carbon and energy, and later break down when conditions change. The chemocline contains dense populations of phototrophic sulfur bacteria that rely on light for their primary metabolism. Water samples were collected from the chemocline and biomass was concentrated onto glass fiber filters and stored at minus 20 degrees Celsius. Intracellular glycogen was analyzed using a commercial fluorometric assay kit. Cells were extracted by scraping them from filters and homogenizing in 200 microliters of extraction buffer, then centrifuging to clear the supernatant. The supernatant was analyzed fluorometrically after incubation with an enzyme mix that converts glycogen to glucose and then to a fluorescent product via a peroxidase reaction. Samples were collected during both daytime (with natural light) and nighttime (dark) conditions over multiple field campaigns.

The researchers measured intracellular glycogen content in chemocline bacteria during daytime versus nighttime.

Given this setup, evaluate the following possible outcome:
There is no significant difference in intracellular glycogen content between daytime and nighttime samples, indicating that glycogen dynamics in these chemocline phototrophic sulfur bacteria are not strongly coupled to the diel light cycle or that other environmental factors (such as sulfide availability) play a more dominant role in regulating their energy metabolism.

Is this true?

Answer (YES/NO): YES